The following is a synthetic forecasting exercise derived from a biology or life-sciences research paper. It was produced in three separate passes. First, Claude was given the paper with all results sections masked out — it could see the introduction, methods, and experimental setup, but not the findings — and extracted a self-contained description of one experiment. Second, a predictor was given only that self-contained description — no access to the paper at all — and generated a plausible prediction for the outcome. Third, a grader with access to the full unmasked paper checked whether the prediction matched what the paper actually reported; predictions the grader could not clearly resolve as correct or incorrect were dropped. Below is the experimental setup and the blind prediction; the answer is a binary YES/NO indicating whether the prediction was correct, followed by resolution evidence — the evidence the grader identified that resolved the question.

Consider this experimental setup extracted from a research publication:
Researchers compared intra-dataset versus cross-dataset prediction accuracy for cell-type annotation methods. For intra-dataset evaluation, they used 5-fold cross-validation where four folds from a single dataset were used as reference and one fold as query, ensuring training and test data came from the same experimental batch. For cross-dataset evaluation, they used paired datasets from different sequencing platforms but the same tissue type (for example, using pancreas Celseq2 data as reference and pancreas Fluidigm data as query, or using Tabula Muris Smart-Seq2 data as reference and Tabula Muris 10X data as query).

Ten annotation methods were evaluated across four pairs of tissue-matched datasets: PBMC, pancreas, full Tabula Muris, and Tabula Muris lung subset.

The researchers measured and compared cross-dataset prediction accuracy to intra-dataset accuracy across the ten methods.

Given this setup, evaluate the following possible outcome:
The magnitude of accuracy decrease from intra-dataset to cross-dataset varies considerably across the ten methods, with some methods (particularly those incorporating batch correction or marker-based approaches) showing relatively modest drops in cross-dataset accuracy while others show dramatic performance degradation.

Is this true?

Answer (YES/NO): NO